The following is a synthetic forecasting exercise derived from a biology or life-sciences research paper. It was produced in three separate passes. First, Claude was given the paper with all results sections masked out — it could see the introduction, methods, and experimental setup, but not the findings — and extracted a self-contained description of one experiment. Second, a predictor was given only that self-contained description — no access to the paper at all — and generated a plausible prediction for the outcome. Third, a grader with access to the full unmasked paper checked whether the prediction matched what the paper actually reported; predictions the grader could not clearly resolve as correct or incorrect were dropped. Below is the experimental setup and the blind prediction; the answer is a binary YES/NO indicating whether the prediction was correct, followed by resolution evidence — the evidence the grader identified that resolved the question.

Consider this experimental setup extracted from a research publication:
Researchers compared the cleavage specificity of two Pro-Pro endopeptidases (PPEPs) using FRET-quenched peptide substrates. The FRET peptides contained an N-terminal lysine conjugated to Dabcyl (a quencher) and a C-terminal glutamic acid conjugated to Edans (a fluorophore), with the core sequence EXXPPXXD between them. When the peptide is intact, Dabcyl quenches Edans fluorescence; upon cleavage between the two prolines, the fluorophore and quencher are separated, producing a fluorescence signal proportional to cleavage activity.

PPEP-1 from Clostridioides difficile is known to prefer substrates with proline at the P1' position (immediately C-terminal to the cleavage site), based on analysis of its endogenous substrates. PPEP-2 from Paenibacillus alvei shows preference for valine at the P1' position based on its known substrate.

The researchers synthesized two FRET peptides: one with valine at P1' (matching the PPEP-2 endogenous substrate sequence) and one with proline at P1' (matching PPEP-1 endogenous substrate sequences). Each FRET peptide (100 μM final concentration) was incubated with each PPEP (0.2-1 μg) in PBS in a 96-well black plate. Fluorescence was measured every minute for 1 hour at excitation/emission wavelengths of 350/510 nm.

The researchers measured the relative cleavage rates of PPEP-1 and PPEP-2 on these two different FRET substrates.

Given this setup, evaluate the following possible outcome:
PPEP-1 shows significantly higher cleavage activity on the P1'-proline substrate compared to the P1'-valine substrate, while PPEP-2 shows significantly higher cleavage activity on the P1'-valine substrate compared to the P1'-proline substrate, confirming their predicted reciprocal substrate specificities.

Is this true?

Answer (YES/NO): NO